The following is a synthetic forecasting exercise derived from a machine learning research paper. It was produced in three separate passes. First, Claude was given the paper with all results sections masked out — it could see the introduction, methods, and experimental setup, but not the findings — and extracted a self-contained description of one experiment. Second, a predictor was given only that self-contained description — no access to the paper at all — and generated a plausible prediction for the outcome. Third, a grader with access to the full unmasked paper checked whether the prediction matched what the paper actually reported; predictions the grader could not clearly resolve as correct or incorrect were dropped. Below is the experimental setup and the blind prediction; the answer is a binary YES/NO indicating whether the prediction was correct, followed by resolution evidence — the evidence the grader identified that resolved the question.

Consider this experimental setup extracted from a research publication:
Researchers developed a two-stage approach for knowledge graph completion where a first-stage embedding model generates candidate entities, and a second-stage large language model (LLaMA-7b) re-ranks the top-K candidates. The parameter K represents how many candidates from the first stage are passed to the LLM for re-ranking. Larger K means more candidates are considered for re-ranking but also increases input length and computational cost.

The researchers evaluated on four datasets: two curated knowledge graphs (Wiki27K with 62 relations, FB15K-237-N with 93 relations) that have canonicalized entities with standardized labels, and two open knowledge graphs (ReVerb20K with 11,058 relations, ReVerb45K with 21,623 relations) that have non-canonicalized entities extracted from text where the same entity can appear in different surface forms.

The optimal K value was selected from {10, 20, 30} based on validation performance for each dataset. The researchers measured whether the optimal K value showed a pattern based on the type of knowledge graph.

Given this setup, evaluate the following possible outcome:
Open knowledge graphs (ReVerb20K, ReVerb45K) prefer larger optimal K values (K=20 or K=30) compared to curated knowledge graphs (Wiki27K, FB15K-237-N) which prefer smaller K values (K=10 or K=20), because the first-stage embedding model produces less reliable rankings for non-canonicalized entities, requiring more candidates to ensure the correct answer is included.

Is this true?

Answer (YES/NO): YES